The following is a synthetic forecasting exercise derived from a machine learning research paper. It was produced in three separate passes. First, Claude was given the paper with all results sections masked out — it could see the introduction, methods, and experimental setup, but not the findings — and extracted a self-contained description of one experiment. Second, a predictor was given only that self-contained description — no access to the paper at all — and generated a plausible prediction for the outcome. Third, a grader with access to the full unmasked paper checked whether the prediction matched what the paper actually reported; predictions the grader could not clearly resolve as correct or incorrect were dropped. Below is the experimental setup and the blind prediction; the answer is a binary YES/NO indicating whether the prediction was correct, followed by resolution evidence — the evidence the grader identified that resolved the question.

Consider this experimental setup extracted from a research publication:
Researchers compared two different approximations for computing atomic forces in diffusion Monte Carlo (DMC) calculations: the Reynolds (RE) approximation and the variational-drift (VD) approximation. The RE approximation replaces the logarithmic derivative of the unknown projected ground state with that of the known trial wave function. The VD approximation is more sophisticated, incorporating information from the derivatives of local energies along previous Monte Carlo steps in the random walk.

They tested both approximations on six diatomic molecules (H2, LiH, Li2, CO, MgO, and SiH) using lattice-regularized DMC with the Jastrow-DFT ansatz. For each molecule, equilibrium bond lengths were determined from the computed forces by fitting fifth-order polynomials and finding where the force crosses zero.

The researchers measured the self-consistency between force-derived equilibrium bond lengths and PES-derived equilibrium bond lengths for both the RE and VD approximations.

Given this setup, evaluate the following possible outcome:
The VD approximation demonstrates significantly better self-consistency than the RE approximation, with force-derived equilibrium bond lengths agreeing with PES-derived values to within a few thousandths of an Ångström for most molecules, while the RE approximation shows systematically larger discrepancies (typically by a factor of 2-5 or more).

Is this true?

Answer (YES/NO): NO